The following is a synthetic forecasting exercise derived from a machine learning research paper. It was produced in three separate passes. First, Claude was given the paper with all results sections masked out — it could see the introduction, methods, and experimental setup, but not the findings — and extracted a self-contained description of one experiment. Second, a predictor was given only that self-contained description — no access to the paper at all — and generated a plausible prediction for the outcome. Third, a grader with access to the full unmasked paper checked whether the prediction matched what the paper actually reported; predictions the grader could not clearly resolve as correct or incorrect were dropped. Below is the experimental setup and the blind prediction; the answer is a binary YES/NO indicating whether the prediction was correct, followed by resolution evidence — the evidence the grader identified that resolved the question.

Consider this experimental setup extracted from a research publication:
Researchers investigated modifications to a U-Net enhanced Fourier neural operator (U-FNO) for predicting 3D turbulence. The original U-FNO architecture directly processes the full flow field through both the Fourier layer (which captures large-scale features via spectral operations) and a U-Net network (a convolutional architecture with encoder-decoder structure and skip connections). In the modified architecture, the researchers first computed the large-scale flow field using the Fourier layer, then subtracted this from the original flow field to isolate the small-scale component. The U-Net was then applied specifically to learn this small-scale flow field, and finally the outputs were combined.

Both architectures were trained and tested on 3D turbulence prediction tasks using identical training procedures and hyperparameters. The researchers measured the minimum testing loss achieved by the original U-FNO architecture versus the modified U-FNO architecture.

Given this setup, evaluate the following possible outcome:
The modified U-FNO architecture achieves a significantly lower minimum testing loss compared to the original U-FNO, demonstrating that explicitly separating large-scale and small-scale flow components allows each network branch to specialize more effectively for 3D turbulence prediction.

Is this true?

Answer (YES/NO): YES